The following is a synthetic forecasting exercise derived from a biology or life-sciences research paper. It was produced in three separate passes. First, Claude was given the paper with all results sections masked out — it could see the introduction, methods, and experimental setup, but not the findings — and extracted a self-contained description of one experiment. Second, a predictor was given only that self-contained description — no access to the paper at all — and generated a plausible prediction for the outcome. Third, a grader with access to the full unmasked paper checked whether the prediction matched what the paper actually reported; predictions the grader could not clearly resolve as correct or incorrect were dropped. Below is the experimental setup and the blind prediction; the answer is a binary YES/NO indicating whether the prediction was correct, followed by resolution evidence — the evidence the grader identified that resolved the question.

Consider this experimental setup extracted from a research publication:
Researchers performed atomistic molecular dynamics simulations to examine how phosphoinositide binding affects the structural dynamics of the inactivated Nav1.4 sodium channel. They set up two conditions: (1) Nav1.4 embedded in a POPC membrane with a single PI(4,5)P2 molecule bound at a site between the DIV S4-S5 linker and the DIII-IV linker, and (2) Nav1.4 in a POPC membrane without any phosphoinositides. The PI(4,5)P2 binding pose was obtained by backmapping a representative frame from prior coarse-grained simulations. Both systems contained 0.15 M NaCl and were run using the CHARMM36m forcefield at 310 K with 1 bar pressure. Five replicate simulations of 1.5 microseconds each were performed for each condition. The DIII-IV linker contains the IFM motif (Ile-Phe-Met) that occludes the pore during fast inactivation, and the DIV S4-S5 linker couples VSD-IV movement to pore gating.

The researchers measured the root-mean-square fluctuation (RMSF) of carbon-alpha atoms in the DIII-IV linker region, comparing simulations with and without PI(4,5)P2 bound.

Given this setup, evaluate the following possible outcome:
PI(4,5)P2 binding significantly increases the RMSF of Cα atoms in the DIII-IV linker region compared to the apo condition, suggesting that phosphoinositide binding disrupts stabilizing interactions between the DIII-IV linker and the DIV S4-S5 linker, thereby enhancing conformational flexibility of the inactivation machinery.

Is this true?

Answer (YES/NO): NO